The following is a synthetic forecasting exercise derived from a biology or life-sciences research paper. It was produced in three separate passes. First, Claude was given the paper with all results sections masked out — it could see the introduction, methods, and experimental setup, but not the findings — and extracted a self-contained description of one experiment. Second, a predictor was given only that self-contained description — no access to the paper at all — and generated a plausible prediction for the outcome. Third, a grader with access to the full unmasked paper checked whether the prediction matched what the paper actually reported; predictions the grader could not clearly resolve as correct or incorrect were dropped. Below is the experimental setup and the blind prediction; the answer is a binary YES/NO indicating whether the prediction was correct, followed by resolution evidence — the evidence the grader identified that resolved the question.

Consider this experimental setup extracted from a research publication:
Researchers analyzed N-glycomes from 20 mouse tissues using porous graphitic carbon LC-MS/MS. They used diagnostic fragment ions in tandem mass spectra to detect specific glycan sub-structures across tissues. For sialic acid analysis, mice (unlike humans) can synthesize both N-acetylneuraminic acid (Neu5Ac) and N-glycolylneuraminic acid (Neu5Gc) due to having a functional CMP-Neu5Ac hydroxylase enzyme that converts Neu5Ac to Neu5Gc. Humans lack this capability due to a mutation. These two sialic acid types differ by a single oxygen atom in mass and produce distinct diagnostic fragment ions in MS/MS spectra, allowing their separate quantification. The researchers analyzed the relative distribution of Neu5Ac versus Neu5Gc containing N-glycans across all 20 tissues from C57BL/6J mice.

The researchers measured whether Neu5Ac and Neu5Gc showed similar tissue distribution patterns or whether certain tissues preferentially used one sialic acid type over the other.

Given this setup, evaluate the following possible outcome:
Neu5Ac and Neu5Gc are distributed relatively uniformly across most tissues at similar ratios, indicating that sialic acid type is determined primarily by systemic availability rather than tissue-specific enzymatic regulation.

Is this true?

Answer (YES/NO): NO